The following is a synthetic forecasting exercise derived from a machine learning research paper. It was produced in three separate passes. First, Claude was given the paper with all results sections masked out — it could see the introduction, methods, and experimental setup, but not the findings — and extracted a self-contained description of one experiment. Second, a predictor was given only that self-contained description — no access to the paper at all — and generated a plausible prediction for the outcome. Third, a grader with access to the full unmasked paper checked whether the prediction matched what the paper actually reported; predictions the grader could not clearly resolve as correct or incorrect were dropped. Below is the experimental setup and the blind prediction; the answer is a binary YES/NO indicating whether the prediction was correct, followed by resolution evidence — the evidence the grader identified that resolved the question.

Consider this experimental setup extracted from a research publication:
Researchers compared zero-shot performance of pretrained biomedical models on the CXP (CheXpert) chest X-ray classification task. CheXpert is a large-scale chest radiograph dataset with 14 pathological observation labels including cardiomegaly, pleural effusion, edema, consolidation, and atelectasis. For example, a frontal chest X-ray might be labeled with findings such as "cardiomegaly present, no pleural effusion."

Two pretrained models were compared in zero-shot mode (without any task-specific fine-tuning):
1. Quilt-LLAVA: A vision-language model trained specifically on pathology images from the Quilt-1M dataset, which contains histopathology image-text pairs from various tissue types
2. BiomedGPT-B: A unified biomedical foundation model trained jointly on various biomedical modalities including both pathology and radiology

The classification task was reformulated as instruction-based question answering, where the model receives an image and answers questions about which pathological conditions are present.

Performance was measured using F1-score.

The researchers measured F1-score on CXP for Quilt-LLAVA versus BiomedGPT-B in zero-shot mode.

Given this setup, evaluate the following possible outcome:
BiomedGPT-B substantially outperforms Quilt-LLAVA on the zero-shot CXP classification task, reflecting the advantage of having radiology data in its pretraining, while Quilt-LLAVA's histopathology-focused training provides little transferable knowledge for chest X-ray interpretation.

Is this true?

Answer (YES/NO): YES